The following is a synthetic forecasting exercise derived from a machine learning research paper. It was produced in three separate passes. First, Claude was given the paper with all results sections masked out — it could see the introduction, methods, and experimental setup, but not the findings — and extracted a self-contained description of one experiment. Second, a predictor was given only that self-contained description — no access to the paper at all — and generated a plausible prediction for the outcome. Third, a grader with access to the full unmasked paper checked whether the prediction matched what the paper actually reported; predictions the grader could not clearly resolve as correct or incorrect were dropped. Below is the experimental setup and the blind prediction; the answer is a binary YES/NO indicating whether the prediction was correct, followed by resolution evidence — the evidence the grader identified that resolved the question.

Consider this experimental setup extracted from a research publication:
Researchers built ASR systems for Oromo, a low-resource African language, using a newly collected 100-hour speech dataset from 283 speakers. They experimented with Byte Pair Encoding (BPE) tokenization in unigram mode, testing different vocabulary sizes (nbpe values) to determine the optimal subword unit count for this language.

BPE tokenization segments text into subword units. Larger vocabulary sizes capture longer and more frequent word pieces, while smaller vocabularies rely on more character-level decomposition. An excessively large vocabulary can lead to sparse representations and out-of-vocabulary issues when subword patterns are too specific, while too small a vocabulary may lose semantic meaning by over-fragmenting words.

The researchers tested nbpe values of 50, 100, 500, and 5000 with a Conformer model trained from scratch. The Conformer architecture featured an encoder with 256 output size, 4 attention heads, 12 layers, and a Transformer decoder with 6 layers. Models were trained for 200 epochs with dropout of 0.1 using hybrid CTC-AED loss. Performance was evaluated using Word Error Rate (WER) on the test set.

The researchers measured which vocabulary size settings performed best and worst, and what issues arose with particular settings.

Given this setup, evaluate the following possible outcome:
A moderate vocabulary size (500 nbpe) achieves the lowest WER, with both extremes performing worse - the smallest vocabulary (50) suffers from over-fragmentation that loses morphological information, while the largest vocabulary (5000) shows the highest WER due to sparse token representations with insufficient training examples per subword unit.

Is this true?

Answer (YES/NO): NO